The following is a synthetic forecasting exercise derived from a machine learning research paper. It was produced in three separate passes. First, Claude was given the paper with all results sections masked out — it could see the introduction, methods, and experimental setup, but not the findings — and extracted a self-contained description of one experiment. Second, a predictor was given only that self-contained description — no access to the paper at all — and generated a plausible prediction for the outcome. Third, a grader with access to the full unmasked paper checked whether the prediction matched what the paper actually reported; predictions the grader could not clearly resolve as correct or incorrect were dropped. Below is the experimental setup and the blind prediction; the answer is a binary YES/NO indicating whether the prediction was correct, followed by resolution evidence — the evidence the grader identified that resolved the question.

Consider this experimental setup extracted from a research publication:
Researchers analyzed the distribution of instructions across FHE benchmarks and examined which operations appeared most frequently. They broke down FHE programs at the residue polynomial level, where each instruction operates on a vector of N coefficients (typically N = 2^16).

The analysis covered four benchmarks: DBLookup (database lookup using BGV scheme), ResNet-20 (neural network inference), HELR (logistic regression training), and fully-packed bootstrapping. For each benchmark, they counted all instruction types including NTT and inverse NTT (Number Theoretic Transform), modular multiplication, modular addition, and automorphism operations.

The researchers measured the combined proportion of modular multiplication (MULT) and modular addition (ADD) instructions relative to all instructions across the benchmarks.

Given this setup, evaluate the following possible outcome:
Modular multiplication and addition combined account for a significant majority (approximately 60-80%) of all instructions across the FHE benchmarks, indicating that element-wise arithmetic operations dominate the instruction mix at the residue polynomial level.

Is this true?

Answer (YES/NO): NO